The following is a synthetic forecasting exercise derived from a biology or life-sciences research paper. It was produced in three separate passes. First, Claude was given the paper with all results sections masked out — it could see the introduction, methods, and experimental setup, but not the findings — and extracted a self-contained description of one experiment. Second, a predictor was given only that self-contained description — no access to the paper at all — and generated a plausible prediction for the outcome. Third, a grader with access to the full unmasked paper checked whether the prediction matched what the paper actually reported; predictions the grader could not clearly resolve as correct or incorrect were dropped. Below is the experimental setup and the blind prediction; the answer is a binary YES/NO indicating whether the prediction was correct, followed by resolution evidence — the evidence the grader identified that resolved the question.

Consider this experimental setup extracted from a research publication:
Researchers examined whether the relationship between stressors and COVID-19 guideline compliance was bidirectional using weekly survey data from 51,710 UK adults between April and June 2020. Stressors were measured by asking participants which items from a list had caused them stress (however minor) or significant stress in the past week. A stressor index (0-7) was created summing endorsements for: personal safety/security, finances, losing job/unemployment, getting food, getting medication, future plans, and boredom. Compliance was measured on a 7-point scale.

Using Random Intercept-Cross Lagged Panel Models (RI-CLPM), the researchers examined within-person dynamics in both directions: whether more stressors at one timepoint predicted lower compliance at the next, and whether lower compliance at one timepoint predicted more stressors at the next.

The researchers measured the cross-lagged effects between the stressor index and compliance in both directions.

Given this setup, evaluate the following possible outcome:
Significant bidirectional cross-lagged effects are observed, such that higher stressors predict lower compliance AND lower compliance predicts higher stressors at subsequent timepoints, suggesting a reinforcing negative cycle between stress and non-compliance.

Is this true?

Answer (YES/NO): NO